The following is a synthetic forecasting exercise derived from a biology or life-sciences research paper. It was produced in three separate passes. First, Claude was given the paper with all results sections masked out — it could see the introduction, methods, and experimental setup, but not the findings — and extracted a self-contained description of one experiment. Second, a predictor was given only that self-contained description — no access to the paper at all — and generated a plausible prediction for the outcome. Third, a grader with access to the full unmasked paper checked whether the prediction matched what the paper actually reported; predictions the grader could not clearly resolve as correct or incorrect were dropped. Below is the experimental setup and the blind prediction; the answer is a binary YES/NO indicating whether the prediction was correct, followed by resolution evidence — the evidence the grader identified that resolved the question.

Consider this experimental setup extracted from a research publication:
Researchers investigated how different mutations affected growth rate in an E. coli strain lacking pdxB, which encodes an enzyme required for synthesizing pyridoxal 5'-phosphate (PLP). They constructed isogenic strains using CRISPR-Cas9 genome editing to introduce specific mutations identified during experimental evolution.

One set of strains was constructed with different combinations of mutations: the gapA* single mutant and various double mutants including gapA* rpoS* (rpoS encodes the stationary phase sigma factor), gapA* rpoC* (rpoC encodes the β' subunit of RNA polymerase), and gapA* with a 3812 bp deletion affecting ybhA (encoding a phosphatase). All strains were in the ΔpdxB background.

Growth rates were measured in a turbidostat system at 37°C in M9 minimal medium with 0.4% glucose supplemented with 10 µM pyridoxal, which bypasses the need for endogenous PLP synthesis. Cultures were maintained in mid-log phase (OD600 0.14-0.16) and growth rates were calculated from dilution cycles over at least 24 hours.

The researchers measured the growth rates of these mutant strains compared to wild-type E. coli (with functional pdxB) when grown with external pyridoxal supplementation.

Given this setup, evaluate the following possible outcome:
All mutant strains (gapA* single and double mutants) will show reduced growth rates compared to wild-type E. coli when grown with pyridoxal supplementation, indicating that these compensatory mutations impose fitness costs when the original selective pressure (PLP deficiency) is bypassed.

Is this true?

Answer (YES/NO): YES